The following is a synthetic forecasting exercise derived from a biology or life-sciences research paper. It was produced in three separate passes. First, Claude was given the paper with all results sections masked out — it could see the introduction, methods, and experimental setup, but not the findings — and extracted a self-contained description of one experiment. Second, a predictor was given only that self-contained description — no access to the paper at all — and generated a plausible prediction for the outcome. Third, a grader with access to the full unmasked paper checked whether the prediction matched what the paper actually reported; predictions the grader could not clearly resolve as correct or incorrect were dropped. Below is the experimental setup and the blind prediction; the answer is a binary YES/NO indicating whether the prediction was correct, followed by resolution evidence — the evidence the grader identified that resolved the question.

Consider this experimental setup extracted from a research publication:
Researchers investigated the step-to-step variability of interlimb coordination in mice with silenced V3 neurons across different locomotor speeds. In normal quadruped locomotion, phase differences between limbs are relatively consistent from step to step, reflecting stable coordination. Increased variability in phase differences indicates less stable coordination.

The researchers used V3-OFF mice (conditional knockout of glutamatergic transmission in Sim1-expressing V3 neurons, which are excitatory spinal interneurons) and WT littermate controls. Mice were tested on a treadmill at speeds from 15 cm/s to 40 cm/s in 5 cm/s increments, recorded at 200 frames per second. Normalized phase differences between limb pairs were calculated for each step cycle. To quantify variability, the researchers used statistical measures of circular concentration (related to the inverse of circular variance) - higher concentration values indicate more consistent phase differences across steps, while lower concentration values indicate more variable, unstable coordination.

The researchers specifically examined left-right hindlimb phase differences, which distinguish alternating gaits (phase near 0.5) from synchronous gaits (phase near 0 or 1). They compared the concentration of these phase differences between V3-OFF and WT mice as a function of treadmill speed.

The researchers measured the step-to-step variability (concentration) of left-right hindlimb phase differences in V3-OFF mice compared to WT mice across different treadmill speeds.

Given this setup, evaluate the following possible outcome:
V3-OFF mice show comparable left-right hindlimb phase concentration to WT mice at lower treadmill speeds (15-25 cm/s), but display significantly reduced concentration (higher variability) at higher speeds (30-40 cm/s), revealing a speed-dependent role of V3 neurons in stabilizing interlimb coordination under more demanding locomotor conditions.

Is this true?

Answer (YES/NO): YES